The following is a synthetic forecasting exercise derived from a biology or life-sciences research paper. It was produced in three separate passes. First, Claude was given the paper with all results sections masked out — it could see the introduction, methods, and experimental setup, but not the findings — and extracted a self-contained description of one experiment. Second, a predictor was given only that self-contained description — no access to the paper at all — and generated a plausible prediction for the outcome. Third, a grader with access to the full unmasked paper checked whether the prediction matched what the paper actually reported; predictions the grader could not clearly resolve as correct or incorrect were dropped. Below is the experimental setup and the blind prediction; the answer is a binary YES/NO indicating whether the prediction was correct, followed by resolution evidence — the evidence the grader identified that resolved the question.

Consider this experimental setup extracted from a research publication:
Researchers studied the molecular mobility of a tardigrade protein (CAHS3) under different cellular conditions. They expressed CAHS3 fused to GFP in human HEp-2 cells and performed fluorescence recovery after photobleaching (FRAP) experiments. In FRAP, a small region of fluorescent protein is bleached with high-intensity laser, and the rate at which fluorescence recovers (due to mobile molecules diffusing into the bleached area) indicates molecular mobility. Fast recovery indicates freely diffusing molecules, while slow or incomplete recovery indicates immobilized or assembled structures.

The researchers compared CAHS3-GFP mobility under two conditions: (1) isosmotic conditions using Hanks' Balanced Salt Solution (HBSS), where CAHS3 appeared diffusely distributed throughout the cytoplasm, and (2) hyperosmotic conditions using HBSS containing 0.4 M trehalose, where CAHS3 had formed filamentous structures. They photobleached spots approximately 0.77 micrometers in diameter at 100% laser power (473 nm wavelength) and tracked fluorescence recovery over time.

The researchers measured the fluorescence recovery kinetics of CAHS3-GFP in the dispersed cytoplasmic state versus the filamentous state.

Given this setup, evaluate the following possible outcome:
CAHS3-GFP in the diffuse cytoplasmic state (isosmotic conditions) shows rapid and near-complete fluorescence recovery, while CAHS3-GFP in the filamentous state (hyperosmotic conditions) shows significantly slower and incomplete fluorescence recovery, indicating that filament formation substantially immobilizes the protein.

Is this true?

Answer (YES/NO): YES